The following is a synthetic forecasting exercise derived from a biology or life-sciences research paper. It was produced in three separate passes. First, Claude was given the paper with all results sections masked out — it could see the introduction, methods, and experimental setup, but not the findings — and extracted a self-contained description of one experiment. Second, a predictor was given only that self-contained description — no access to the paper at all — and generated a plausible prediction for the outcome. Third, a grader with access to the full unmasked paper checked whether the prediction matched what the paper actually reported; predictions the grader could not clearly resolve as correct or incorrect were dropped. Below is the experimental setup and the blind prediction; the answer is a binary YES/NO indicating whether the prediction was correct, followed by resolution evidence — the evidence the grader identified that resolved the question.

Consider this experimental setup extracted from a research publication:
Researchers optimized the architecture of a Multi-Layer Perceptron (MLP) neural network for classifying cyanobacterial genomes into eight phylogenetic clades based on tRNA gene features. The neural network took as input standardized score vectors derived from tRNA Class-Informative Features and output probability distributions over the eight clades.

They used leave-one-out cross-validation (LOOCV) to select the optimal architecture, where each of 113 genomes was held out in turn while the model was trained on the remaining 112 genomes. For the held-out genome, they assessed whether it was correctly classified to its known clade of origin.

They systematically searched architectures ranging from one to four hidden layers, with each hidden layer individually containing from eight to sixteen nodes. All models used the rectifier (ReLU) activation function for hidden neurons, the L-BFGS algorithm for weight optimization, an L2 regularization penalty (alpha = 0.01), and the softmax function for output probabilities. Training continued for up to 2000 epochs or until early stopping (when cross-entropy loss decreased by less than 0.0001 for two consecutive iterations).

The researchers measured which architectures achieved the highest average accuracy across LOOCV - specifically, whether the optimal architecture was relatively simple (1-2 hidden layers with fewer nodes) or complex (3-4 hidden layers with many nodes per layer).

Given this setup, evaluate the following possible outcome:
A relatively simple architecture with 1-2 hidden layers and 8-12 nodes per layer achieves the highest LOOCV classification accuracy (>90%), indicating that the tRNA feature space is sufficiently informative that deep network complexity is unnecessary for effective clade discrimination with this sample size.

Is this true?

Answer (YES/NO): NO